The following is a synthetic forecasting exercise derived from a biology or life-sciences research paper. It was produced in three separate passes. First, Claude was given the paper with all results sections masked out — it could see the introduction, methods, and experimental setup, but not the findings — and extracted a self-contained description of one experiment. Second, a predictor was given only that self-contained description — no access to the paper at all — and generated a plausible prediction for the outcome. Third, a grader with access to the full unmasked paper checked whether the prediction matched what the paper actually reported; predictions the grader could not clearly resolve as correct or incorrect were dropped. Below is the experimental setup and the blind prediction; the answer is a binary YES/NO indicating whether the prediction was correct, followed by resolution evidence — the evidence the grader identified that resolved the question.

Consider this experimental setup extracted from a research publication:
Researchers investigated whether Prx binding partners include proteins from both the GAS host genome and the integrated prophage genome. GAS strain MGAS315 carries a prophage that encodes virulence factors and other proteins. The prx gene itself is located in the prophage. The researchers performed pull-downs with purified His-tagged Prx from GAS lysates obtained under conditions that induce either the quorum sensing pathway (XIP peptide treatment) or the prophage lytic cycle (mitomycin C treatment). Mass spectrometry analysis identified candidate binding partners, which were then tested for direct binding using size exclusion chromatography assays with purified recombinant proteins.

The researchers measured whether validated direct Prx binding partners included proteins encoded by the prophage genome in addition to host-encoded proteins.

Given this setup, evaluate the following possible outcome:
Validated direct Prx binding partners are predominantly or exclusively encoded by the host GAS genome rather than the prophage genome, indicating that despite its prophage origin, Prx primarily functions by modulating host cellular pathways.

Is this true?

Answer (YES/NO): NO